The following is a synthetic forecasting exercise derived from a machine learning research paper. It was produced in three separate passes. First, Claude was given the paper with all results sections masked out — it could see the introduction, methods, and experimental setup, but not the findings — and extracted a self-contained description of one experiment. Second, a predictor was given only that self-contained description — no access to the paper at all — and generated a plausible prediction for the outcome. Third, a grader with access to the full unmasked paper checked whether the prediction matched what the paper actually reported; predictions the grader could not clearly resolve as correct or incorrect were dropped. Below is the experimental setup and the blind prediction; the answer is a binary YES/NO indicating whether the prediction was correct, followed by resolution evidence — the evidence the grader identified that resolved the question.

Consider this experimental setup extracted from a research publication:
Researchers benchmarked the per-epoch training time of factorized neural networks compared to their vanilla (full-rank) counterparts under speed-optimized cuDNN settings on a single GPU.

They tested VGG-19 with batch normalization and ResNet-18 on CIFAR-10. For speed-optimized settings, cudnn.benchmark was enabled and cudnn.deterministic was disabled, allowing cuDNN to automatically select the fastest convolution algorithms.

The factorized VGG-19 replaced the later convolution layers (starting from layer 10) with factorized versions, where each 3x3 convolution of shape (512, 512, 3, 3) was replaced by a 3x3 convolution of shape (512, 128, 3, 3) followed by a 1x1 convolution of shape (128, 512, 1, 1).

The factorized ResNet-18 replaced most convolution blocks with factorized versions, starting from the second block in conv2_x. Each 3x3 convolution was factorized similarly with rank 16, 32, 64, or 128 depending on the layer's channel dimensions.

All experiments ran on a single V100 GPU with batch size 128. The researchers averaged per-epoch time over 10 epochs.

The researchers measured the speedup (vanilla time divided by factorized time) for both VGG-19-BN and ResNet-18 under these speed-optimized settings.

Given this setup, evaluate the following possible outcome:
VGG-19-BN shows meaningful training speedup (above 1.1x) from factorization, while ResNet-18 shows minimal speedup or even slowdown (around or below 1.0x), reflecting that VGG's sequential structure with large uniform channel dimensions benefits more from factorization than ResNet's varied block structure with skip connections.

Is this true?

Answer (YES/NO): NO